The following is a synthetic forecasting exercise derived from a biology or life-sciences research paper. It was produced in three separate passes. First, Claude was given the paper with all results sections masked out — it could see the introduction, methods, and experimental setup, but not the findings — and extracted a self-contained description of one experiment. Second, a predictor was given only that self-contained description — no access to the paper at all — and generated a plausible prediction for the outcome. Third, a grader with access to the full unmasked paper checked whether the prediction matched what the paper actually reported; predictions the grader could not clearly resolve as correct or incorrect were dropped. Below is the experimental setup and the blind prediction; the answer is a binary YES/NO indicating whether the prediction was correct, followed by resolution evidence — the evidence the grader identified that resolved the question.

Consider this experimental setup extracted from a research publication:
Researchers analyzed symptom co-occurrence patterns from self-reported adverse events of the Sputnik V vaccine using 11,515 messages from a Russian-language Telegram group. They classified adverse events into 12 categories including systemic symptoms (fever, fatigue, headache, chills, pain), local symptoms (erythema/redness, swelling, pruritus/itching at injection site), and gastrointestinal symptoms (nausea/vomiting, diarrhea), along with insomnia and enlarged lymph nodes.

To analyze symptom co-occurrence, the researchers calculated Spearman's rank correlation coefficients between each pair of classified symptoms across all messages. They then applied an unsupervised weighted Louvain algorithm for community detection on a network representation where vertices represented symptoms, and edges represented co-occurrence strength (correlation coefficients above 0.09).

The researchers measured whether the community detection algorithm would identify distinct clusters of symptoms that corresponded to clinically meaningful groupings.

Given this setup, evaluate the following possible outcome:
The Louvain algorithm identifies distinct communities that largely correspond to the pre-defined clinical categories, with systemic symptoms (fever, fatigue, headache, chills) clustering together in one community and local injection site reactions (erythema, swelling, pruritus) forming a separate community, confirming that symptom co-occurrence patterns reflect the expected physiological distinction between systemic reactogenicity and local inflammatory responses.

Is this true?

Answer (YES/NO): YES